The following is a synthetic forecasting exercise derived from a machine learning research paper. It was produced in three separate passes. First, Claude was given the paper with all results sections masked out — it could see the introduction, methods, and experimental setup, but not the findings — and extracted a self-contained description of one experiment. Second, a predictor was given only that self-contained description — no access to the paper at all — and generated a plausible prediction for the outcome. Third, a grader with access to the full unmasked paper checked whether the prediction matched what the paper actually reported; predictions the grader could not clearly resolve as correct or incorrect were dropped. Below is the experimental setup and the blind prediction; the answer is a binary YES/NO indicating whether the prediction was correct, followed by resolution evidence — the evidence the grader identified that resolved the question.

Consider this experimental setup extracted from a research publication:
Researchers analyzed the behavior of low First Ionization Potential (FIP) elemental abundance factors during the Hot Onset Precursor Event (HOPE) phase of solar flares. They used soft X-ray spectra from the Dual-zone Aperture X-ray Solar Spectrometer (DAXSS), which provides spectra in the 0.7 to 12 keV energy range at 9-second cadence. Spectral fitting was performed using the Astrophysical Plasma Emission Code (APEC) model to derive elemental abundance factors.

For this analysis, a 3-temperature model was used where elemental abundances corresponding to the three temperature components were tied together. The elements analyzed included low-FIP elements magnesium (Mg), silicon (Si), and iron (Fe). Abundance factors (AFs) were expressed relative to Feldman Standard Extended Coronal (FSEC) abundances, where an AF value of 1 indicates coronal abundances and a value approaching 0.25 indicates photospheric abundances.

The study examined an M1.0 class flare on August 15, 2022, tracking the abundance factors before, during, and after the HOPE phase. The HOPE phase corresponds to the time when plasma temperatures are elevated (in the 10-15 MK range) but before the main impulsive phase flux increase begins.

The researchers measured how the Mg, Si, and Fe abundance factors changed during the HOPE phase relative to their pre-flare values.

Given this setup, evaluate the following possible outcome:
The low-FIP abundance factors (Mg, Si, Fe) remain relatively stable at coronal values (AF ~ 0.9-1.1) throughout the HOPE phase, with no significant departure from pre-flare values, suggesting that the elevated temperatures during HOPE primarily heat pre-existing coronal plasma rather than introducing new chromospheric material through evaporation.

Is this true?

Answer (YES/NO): NO